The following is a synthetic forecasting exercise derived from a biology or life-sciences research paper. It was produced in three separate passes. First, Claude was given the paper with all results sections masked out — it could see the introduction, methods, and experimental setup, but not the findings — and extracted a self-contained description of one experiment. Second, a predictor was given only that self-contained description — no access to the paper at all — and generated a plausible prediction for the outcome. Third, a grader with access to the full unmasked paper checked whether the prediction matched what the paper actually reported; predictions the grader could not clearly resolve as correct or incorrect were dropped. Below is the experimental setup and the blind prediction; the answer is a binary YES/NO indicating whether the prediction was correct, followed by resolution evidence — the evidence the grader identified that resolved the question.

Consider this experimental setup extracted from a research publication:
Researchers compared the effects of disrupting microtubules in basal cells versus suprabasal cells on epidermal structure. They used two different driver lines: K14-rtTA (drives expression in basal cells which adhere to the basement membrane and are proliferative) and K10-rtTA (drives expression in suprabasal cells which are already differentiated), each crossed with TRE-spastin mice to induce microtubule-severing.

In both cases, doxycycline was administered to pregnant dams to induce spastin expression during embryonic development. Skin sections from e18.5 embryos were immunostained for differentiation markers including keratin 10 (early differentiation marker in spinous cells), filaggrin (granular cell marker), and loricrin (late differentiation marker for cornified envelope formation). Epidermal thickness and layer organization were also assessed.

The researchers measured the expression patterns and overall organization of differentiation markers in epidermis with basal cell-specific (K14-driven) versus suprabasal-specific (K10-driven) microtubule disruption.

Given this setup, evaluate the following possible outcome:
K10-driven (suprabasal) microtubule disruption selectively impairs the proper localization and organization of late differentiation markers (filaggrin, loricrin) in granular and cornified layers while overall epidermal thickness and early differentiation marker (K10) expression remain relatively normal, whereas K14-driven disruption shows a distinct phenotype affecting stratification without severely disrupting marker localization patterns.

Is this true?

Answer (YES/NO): NO